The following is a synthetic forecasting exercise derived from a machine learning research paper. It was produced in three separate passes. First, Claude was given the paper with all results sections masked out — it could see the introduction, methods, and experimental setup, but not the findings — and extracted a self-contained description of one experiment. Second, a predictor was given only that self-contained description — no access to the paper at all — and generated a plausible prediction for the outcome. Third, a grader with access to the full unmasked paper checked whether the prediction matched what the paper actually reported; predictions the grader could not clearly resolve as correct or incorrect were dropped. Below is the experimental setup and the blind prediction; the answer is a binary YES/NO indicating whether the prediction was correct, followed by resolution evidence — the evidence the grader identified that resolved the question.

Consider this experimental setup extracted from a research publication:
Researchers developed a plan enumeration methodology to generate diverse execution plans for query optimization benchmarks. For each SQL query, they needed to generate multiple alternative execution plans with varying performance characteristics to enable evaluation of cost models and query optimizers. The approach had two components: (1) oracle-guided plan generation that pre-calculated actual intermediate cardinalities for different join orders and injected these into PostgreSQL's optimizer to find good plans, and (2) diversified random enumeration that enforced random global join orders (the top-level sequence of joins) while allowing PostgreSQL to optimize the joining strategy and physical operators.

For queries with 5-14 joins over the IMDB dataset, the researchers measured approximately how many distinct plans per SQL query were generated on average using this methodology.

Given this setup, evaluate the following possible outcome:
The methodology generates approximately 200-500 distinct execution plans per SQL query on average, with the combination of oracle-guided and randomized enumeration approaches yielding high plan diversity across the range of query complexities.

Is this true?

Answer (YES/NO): YES